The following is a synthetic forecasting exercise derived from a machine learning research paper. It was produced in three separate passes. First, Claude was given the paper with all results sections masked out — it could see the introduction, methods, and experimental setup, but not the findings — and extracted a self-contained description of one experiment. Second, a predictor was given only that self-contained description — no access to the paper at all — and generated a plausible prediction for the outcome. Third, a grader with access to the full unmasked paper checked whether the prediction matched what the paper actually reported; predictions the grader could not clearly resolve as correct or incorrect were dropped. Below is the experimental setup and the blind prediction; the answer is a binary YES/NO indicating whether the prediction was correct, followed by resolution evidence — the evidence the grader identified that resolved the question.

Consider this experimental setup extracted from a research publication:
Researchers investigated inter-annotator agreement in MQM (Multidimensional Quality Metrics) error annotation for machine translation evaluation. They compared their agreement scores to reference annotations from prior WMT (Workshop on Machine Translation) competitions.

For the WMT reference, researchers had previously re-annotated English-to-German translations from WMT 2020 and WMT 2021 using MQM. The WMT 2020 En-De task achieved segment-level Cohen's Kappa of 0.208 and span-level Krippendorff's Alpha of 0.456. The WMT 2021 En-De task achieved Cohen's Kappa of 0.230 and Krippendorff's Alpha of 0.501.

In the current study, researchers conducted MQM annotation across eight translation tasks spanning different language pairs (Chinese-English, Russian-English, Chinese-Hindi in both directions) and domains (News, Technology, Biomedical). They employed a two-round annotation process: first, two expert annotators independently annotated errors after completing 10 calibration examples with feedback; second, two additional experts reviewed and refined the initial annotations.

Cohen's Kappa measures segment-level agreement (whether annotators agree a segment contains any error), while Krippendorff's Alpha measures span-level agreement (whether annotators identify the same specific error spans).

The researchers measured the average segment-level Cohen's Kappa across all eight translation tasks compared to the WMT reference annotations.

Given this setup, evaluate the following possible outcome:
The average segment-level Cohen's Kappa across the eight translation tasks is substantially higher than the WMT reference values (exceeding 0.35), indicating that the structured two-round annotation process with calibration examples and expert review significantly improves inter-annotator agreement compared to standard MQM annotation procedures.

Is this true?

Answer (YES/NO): NO